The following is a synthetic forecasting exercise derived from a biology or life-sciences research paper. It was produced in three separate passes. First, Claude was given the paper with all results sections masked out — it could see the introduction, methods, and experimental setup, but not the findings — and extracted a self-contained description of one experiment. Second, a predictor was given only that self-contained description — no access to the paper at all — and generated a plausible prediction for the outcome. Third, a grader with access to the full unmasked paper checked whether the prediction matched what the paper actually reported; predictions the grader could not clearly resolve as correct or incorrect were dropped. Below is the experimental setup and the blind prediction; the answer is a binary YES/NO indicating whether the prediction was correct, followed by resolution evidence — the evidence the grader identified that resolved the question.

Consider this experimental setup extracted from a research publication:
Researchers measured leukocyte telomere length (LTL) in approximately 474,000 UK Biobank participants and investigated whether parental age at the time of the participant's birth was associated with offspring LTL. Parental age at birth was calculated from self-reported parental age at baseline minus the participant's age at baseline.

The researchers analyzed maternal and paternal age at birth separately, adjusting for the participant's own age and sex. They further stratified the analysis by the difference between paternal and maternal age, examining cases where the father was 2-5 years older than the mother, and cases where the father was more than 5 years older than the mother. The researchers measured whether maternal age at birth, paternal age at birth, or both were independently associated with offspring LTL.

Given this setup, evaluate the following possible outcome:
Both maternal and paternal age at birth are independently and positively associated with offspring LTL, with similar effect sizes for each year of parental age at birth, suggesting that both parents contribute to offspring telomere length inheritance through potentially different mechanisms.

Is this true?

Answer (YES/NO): NO